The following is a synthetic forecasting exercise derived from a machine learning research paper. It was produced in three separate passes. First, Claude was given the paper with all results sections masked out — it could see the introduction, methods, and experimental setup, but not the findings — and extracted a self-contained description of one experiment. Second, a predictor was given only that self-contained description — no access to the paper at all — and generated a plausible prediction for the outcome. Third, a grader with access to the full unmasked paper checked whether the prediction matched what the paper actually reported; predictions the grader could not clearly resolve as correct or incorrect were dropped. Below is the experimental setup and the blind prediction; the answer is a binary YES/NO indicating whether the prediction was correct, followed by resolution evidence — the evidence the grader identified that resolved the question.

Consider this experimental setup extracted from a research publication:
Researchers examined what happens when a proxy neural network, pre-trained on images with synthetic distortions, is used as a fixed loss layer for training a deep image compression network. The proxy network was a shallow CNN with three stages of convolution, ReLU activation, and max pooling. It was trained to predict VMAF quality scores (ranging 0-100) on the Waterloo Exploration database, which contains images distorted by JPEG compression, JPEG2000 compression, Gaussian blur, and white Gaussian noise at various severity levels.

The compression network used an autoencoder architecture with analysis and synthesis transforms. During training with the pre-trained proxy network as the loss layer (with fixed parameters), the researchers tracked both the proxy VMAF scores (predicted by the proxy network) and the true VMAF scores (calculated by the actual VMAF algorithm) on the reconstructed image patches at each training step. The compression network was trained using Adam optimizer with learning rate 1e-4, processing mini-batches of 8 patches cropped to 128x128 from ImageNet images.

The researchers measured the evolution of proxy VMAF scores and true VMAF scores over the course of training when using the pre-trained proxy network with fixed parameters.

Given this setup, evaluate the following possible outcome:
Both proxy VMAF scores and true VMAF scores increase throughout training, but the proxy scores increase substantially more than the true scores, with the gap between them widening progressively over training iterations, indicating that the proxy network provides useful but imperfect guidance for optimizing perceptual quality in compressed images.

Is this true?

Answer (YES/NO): NO